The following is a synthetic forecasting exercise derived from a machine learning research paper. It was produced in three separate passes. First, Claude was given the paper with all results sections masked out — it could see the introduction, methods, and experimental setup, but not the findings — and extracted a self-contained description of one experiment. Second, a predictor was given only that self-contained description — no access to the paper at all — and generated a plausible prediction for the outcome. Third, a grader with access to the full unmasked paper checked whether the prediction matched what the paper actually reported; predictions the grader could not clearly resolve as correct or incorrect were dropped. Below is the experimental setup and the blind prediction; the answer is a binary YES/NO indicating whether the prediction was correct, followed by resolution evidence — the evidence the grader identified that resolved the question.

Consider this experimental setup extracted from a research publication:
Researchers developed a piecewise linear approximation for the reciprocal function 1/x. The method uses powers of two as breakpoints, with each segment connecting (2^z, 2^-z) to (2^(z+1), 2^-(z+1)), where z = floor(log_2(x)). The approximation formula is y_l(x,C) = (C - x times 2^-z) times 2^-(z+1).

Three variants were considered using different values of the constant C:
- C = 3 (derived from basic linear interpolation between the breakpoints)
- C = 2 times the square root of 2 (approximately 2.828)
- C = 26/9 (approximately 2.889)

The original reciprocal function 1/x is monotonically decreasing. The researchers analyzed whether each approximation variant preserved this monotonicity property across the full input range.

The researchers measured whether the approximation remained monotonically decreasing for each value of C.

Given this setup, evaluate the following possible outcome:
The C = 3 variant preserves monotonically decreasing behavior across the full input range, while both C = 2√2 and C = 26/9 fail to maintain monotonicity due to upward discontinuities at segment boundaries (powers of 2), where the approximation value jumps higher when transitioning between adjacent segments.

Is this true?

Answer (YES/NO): YES